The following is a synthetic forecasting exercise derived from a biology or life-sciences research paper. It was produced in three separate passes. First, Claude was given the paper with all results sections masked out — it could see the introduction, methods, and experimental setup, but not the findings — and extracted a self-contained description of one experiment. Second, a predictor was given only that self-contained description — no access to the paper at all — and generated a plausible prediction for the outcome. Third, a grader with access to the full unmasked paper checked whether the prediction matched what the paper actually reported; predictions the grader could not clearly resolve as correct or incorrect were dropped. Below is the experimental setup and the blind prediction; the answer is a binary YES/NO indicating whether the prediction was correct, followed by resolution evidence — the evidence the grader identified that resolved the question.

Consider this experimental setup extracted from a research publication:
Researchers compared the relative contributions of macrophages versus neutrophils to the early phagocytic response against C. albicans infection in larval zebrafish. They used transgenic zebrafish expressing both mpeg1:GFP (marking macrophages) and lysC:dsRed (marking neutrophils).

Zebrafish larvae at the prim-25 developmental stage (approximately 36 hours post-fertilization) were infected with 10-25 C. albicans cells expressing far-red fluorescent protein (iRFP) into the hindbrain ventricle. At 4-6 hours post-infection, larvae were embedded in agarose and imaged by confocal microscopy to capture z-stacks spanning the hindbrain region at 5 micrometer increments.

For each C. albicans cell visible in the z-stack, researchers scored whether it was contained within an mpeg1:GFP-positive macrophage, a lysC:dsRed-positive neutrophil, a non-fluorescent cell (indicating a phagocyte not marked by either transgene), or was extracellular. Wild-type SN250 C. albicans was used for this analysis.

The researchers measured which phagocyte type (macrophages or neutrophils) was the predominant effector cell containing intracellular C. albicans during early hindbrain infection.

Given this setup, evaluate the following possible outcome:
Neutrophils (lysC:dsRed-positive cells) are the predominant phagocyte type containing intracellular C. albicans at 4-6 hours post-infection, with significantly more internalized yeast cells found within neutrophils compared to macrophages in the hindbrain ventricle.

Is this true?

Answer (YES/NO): NO